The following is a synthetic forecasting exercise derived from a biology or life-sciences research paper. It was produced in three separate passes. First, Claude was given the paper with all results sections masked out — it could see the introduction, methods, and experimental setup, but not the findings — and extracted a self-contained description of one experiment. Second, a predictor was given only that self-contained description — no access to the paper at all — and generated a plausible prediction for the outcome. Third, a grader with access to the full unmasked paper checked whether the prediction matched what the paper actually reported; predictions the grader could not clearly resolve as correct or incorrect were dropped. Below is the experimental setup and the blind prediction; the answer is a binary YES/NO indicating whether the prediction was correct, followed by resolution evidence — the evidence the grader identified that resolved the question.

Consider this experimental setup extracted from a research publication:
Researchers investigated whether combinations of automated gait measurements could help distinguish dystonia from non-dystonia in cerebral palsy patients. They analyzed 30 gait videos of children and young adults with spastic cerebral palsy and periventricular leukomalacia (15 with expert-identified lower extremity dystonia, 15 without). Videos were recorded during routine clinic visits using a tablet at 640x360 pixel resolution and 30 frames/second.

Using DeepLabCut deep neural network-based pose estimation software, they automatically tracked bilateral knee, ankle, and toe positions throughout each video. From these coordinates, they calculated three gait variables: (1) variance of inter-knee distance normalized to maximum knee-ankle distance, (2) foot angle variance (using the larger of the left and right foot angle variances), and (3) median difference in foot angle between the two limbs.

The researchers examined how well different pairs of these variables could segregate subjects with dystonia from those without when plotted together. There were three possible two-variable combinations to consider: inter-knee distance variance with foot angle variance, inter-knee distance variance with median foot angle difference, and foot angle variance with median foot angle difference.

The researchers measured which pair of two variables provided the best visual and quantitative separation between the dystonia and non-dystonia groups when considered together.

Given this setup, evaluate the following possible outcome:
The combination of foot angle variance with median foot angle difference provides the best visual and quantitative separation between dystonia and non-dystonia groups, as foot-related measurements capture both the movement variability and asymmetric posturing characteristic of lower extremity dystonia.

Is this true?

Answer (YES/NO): NO